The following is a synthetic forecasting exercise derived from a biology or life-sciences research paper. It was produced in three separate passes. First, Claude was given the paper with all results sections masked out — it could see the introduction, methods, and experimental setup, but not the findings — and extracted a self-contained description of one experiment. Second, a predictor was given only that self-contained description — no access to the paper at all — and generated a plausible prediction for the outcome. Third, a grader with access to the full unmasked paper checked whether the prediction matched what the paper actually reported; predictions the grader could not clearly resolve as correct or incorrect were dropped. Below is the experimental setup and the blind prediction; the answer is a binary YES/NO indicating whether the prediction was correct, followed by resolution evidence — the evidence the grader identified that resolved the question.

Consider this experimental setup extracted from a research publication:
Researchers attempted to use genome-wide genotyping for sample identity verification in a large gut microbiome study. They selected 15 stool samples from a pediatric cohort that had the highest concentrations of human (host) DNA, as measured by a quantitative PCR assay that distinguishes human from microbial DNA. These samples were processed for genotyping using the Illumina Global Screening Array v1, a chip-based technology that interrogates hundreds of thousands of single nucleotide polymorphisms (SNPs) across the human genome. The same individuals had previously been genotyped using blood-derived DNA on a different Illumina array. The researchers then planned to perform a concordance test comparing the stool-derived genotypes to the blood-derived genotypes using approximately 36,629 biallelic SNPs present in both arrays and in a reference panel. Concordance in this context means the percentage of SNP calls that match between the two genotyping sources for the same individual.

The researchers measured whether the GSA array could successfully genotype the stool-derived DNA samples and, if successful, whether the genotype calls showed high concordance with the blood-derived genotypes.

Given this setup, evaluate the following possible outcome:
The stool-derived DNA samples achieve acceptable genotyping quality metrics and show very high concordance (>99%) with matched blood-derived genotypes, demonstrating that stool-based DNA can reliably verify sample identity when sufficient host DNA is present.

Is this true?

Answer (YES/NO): NO